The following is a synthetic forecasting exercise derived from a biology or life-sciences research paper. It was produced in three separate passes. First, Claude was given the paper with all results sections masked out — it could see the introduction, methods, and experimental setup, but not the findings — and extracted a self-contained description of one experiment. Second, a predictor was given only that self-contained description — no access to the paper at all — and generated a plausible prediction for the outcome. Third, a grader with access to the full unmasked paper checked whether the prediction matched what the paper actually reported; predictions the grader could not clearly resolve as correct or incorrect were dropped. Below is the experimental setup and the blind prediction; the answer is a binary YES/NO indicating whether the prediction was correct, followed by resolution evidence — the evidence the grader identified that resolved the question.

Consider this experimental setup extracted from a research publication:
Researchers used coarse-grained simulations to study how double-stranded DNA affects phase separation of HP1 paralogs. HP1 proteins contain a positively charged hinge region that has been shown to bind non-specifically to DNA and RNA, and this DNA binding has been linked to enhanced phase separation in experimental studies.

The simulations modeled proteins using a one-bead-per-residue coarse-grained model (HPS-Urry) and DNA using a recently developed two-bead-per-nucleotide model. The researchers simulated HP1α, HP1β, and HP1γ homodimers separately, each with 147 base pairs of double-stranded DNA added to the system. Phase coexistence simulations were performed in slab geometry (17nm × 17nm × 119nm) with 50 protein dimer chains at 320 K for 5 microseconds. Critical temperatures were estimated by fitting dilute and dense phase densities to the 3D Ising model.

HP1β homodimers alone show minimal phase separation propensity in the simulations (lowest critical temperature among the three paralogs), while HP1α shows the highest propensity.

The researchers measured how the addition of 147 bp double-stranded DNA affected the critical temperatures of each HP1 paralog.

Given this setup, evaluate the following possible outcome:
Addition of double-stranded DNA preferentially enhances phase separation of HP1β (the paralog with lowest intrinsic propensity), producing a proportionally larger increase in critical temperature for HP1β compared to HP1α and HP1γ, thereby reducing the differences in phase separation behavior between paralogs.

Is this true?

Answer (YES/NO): NO